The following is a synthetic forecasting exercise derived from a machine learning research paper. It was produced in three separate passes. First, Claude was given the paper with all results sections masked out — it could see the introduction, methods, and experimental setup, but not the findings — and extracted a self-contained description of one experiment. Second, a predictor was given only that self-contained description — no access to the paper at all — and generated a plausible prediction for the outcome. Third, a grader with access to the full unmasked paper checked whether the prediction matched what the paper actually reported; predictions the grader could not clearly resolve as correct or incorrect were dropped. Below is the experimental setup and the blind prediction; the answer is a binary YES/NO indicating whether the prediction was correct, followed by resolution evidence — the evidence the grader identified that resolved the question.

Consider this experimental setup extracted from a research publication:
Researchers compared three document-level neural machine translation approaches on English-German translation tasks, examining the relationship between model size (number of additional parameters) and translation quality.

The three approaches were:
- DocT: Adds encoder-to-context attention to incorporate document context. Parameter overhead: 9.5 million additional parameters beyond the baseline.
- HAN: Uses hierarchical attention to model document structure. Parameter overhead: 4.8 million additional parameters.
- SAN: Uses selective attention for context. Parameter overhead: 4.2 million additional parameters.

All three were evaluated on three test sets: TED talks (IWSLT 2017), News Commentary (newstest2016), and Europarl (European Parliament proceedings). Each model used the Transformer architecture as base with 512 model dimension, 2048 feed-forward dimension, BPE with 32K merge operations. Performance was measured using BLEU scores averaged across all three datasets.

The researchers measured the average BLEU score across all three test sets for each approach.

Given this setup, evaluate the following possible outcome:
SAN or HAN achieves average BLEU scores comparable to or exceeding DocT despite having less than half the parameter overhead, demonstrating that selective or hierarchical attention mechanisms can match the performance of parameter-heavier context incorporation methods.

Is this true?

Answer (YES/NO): YES